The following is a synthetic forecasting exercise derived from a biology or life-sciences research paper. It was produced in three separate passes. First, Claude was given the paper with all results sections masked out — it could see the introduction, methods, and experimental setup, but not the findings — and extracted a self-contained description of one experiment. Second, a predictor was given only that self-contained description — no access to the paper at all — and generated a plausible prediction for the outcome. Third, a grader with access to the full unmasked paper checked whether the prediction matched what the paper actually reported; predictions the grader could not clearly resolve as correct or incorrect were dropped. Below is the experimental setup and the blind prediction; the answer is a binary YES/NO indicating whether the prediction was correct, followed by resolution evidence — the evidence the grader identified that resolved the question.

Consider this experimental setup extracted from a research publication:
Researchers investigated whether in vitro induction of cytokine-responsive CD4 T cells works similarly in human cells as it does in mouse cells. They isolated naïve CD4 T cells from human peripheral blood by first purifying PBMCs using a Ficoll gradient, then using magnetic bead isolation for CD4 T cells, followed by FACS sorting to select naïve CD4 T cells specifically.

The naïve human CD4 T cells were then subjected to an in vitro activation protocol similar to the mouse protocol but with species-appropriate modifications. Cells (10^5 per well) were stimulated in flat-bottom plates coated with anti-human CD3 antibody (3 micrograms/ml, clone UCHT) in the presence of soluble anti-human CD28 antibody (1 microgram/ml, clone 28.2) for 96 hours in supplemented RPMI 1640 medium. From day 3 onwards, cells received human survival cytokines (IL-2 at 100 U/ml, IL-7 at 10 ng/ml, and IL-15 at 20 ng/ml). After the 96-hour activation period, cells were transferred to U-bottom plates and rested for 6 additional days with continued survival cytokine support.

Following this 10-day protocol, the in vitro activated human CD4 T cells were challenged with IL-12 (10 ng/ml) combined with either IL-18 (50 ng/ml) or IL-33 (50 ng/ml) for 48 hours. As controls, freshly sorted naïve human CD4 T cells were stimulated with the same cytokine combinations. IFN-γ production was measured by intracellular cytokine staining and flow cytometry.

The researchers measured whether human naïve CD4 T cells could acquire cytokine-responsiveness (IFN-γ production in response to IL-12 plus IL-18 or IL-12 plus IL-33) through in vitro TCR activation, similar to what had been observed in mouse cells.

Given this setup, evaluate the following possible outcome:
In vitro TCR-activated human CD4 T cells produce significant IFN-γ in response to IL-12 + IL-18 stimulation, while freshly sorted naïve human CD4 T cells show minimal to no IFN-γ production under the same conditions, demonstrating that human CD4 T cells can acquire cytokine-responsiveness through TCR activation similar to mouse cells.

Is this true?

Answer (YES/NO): NO